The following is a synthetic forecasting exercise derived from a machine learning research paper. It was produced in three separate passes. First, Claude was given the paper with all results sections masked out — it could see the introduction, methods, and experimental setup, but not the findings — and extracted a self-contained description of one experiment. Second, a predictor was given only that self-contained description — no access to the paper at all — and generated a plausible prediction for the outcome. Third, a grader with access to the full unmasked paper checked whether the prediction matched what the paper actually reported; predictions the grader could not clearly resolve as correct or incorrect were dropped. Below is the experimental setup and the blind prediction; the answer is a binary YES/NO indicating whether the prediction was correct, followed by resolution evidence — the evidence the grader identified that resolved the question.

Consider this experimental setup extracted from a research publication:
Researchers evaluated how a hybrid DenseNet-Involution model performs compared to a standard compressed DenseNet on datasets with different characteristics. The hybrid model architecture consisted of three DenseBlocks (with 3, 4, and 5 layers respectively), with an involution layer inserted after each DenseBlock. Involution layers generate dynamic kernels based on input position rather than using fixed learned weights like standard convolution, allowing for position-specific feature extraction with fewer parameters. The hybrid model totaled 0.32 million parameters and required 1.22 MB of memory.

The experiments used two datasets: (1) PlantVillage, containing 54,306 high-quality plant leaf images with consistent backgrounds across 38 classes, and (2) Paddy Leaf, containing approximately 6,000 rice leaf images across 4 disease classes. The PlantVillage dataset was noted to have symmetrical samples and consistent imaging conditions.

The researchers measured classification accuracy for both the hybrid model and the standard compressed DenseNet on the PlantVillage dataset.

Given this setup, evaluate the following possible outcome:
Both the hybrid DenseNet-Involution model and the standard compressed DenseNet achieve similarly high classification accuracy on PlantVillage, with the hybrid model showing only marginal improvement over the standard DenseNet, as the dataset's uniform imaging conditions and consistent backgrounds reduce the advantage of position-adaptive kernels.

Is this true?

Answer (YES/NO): NO